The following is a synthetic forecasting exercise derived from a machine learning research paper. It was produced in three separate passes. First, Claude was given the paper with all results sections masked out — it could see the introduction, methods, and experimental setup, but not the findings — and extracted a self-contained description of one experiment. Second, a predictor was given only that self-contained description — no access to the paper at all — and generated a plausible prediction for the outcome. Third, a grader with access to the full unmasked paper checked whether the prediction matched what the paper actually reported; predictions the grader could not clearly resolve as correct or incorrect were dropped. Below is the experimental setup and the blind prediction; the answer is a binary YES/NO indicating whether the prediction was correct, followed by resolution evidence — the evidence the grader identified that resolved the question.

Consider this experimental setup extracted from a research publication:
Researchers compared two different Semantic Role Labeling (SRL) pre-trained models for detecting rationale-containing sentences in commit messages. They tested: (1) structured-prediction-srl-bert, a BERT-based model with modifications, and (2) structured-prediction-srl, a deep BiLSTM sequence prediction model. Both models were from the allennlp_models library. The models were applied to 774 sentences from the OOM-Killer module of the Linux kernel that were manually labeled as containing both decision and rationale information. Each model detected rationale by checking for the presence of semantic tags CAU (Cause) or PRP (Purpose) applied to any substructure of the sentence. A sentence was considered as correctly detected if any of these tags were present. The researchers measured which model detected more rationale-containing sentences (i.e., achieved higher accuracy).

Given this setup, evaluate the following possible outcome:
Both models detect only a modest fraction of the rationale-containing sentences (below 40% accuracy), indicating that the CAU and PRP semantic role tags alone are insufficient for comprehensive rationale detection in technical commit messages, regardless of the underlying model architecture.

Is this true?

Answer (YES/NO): YES